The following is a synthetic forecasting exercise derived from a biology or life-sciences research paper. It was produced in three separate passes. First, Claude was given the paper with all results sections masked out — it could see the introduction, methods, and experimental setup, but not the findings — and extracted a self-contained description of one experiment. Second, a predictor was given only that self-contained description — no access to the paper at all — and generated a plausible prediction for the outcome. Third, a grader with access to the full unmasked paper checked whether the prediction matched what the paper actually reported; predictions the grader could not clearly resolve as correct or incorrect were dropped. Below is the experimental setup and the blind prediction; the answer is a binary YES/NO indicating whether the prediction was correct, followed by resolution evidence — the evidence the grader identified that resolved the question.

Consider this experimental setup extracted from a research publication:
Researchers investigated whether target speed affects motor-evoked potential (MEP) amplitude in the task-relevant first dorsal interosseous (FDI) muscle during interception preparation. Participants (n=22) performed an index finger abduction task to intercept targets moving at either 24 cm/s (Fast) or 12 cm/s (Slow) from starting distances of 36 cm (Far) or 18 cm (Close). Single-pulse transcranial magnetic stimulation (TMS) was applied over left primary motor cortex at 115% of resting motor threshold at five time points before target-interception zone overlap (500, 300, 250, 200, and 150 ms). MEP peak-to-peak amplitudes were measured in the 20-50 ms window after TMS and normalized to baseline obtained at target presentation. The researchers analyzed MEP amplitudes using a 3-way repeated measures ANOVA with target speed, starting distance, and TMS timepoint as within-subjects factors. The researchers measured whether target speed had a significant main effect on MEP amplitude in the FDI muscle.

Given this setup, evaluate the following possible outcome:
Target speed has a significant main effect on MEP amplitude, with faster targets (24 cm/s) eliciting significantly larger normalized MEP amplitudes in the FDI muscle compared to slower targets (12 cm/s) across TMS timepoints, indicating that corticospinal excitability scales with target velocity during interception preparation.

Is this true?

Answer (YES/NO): YES